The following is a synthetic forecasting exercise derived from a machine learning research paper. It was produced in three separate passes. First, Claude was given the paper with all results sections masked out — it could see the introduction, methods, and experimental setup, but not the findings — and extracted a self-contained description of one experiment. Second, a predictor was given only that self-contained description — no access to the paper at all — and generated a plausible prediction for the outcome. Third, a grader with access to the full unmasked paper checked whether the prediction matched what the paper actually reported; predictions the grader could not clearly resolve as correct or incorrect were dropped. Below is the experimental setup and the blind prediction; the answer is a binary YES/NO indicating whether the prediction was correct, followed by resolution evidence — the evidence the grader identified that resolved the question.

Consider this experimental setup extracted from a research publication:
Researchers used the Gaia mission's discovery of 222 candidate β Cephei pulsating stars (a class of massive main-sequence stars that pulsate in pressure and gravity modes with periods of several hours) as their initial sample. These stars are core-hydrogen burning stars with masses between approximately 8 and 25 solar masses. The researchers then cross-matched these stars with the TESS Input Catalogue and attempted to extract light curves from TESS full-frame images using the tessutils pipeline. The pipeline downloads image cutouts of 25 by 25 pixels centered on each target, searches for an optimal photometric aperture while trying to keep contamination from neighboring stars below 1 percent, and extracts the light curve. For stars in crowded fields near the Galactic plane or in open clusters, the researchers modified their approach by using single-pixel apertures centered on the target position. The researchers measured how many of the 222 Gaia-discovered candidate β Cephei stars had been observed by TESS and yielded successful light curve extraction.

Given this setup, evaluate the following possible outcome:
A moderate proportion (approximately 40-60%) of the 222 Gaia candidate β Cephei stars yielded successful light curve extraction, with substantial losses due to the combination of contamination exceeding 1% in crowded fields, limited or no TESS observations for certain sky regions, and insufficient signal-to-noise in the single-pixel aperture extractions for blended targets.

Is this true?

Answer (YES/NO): NO